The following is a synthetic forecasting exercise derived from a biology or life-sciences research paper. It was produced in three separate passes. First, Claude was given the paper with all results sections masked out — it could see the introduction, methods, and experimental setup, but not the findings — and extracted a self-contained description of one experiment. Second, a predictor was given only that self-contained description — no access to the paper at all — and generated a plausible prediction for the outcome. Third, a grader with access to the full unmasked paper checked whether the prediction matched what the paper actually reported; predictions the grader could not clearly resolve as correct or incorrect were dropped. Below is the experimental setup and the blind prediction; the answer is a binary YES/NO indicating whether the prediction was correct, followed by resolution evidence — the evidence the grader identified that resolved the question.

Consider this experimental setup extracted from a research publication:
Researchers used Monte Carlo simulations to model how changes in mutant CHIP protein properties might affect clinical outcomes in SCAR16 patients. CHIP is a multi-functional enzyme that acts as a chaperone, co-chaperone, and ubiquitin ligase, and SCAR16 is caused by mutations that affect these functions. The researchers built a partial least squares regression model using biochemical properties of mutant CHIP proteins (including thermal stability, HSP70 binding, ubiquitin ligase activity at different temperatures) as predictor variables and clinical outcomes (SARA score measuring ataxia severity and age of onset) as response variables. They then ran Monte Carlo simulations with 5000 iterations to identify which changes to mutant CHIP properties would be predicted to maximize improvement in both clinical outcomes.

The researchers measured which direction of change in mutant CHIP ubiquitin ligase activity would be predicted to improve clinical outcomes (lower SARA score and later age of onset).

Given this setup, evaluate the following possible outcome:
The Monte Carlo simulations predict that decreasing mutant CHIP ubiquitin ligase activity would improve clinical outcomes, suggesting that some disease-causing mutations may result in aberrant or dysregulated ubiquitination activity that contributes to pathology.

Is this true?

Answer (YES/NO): YES